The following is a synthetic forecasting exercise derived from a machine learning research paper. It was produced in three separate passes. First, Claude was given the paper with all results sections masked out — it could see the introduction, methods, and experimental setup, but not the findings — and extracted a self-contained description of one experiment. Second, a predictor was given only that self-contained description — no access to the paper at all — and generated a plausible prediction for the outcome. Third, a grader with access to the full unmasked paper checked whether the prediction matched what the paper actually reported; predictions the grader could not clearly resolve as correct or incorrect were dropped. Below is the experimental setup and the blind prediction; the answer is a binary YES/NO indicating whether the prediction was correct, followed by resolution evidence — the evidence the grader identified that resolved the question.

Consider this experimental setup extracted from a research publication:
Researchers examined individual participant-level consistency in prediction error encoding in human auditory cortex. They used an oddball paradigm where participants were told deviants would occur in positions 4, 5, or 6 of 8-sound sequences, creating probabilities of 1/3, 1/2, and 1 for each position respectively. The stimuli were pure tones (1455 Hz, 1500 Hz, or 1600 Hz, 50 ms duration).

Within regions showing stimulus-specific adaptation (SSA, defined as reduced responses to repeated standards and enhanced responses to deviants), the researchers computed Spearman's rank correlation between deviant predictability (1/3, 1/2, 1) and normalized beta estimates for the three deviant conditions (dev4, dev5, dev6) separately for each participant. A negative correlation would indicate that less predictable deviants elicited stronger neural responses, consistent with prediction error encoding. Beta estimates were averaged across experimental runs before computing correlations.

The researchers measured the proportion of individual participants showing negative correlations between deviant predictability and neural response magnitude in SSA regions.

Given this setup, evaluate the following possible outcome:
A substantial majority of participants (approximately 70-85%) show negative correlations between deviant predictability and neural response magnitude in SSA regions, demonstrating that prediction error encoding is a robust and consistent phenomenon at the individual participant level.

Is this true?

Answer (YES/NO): NO